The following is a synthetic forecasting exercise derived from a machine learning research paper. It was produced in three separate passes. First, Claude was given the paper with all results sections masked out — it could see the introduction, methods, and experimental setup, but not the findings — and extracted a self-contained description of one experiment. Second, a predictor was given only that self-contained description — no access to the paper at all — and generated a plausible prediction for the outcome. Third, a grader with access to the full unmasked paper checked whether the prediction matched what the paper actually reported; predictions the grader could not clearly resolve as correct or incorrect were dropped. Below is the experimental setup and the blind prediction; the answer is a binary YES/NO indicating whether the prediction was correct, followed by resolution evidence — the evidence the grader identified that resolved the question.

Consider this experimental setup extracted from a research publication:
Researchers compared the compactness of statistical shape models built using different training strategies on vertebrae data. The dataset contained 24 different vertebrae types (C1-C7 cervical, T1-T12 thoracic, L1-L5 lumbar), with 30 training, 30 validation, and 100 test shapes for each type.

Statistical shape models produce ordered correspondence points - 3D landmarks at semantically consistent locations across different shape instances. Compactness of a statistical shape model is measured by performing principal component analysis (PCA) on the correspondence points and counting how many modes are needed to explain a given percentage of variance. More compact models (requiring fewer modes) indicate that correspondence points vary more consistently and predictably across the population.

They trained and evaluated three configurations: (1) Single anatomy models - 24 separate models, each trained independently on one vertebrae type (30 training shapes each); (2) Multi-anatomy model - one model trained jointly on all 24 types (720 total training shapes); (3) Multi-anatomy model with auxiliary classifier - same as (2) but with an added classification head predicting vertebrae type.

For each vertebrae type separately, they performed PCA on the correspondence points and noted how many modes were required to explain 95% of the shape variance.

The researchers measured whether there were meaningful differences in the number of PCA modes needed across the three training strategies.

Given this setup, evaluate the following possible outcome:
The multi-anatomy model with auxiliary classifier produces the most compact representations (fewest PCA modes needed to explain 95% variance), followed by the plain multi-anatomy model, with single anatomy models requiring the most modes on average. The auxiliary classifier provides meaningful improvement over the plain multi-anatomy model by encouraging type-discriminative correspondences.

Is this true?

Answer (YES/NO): NO